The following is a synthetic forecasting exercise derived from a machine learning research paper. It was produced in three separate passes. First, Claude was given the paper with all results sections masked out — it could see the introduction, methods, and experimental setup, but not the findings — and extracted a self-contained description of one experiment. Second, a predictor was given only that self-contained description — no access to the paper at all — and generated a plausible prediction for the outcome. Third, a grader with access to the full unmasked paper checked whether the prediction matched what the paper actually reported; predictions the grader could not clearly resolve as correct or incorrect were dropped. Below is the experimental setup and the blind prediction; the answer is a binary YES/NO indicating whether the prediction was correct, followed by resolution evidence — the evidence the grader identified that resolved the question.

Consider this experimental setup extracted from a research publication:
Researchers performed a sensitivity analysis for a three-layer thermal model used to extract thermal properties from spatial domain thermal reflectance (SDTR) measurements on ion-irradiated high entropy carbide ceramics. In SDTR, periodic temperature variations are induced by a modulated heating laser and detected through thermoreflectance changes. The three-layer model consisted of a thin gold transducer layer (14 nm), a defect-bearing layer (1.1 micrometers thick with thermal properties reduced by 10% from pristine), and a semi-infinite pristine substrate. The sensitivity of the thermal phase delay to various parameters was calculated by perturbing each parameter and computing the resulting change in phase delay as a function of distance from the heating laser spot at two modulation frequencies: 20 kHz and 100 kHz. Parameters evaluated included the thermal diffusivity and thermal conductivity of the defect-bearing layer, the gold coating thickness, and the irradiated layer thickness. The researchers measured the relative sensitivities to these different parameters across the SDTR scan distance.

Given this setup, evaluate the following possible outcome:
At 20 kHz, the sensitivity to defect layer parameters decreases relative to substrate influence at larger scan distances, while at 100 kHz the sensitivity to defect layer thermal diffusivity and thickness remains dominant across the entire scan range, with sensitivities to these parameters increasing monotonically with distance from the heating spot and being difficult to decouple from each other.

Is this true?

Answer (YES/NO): NO